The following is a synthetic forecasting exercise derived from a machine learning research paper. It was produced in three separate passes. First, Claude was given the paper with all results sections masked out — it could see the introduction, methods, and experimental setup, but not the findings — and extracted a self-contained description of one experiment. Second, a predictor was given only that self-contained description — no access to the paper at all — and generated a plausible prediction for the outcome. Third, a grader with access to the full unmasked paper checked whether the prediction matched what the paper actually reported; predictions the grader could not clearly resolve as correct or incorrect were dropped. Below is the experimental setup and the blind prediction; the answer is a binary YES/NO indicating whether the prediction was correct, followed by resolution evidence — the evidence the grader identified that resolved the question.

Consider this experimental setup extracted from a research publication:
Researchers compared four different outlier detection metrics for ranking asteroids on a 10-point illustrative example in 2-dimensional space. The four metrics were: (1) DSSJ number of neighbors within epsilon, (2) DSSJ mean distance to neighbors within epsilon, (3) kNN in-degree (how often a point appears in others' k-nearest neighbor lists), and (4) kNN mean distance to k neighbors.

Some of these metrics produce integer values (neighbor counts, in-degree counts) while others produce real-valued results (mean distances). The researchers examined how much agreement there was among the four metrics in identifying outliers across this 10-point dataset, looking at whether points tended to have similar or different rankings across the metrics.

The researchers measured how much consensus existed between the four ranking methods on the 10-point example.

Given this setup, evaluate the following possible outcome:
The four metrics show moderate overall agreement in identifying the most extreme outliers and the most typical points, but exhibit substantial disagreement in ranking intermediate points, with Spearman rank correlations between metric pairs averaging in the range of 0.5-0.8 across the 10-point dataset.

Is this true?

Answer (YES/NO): NO